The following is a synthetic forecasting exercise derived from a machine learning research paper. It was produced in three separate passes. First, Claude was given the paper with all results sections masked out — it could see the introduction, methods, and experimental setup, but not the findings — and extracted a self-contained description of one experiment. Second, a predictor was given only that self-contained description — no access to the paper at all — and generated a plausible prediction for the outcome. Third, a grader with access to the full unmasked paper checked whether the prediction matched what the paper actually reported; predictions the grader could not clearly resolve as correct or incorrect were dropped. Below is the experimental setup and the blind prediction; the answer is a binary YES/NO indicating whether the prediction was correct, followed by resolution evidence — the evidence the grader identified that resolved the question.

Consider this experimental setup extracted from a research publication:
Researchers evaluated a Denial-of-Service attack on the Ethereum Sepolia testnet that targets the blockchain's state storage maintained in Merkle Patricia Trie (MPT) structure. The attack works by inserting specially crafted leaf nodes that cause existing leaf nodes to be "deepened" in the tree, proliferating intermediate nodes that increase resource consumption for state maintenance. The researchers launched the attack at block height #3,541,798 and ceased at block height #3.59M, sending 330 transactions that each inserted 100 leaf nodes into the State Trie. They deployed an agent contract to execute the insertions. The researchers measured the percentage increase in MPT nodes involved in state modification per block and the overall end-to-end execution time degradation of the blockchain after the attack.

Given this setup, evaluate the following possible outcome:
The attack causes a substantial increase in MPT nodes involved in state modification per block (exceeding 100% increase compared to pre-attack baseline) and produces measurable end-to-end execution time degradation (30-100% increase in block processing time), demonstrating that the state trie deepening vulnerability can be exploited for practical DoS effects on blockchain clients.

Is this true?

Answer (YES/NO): NO